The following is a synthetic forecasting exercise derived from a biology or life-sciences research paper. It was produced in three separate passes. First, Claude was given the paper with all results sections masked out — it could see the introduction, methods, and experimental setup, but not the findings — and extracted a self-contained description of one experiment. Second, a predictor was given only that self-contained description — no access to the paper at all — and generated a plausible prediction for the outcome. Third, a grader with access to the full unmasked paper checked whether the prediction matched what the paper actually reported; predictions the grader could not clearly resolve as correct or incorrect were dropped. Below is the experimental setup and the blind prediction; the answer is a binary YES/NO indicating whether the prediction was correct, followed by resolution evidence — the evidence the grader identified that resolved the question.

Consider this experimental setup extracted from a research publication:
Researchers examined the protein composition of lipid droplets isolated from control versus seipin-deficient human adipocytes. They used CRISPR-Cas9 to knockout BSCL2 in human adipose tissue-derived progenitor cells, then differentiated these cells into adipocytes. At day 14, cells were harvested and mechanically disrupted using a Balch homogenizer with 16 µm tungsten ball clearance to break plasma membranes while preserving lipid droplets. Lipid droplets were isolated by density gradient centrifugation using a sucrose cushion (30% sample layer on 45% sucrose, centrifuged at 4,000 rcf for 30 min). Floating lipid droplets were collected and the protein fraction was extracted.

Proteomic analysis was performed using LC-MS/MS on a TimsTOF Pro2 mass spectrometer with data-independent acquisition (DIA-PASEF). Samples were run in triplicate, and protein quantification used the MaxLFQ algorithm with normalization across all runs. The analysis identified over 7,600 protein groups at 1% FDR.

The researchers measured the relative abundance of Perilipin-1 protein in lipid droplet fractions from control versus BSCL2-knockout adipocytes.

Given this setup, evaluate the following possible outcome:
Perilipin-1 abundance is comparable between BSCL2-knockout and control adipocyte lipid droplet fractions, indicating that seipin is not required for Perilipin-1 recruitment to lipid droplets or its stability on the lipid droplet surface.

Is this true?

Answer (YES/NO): NO